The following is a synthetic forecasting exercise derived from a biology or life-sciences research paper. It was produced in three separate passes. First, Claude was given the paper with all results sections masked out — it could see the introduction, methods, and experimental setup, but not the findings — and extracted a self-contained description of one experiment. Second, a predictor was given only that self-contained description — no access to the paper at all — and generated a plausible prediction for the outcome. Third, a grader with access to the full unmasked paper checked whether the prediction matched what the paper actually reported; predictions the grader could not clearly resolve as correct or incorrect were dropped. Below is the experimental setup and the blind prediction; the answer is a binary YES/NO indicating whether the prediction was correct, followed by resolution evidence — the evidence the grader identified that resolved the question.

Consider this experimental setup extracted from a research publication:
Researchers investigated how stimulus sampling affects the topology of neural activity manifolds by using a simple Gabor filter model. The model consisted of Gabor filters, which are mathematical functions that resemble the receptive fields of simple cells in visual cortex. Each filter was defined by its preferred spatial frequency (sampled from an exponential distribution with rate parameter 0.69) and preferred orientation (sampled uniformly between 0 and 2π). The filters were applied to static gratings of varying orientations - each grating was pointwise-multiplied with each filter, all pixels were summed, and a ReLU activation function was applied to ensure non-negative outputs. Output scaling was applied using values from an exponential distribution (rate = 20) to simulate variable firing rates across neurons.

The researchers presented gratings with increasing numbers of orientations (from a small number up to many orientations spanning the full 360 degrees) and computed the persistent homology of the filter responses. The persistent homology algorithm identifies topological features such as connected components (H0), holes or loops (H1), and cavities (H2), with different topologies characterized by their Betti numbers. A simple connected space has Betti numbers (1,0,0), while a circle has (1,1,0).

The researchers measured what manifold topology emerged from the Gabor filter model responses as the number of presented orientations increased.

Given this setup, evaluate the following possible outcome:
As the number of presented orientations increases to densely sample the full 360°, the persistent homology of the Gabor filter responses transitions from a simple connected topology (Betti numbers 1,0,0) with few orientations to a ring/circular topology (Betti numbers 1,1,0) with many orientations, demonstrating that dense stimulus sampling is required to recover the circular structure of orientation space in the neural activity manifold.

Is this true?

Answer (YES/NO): YES